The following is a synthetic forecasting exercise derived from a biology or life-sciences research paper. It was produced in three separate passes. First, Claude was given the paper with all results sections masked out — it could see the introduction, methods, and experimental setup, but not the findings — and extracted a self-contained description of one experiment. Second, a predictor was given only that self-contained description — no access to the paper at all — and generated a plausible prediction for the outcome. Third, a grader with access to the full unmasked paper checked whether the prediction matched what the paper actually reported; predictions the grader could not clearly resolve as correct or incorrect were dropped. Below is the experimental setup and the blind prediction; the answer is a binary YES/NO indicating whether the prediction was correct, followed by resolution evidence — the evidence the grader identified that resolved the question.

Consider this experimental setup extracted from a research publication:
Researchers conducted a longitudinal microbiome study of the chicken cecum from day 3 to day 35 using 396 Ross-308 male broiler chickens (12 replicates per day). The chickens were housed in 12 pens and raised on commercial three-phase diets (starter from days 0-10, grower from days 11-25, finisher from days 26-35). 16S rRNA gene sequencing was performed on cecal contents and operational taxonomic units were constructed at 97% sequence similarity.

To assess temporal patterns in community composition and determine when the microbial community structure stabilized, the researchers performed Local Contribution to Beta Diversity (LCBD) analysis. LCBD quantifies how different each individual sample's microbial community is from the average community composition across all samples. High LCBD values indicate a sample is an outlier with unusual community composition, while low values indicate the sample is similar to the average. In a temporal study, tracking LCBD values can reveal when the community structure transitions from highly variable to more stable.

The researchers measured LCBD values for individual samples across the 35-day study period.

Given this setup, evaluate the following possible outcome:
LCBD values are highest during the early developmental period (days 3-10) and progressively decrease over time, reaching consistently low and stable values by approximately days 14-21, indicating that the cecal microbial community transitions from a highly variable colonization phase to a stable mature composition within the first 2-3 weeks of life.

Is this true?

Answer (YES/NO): NO